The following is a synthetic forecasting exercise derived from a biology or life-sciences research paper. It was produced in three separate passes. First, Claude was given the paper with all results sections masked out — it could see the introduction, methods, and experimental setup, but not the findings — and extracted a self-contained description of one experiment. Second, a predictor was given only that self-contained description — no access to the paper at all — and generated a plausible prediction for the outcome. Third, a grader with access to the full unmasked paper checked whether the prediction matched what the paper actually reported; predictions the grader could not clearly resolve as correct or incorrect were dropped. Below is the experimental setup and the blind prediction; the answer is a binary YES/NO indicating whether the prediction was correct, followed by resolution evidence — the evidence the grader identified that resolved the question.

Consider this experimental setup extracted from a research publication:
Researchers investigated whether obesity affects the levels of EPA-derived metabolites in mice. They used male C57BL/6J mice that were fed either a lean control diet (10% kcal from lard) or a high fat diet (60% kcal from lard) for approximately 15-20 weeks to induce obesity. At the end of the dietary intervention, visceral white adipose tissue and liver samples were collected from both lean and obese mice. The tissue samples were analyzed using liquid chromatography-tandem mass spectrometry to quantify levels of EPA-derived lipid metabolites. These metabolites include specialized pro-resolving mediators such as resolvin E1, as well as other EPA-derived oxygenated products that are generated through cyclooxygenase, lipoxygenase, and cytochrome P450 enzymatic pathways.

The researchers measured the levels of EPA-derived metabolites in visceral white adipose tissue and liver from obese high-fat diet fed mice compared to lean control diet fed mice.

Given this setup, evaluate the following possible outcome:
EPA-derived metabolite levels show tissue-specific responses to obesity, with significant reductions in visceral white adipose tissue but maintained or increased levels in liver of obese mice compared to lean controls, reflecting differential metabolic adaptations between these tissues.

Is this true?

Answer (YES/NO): NO